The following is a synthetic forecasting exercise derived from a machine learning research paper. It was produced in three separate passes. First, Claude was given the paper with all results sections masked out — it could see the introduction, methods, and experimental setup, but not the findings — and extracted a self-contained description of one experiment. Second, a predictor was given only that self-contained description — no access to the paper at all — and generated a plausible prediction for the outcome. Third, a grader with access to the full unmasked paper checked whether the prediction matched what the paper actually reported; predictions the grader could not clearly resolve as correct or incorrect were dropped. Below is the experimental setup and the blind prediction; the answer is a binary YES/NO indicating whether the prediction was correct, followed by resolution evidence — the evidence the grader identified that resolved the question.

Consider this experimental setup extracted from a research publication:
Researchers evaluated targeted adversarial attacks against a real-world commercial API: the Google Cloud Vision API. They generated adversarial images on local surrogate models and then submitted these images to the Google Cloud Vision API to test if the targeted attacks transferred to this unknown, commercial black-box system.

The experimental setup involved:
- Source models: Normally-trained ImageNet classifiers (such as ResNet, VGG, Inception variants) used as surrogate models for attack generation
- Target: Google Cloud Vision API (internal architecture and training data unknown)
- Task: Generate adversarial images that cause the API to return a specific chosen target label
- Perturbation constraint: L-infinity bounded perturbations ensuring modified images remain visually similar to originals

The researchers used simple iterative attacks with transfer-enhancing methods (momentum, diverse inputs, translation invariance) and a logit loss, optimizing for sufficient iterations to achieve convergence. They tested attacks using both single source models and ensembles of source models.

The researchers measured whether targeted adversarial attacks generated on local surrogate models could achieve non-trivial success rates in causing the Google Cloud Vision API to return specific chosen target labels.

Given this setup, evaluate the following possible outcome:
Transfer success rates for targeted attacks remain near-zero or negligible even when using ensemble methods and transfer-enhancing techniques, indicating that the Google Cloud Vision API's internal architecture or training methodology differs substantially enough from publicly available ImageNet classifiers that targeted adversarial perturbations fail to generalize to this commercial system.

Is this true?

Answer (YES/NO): NO